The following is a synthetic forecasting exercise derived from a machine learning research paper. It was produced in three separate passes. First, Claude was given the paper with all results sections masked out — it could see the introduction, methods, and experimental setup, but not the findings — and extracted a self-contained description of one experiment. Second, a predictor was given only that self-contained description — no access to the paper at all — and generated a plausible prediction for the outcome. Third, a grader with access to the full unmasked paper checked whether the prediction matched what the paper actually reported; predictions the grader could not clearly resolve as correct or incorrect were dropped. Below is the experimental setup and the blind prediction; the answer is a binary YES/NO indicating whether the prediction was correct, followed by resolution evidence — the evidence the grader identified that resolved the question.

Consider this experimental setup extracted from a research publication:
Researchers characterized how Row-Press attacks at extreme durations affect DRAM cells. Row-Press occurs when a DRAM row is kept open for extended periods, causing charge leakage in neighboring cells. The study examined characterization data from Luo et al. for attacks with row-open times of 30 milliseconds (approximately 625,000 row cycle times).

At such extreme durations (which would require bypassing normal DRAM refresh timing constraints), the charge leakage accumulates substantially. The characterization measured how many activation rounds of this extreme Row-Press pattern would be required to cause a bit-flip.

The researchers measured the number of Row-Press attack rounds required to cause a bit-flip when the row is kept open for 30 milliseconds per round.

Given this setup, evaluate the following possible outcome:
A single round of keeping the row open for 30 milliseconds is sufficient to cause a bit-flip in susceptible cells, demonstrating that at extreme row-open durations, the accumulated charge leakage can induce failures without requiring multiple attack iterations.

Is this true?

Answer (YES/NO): YES